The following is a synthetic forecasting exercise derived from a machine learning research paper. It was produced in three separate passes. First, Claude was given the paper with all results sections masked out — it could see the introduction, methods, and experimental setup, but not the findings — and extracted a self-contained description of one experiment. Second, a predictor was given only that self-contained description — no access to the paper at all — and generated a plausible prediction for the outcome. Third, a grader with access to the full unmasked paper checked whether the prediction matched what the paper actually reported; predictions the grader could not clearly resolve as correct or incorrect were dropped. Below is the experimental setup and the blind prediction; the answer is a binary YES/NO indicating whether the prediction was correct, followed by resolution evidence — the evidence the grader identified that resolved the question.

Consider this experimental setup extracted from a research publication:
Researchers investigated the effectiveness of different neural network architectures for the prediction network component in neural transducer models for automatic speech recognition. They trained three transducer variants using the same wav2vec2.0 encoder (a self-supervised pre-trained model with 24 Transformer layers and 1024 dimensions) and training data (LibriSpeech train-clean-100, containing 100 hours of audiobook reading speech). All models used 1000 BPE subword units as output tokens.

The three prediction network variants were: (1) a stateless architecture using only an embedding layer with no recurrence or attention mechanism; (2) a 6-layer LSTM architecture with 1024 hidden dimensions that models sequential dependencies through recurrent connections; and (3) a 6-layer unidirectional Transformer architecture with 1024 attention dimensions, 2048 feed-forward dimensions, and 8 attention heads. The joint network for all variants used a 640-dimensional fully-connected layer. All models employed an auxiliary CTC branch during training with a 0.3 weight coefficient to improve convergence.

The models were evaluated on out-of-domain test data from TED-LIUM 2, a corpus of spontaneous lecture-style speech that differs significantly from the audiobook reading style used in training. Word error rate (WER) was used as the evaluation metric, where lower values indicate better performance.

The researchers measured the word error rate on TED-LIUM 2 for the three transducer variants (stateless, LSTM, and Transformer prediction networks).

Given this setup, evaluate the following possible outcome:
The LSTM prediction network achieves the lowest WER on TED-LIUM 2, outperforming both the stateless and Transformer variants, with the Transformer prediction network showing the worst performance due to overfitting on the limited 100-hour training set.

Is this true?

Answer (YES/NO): NO